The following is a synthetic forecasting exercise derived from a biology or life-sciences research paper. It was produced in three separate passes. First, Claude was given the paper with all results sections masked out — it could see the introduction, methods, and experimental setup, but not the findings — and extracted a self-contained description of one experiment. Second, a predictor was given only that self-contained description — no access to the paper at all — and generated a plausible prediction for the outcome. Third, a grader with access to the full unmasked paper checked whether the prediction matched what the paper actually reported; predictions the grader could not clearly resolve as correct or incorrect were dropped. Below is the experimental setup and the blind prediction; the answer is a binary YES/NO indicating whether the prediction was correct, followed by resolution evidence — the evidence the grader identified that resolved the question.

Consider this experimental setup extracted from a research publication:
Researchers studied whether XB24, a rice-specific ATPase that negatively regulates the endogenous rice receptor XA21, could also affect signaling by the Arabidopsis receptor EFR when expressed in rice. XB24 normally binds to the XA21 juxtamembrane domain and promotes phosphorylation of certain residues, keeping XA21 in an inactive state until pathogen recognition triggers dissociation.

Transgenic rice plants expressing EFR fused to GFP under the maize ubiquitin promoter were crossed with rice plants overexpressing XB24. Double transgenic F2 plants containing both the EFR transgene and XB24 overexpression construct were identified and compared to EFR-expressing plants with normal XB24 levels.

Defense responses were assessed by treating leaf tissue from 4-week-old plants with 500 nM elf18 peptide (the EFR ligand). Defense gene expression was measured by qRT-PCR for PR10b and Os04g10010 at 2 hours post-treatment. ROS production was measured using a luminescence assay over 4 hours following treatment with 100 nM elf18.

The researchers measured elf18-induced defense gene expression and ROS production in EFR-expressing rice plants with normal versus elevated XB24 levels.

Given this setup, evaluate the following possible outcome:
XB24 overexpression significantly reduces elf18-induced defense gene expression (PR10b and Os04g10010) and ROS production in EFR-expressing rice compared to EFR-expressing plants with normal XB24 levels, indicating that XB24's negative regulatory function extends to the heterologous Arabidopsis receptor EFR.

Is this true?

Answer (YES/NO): NO